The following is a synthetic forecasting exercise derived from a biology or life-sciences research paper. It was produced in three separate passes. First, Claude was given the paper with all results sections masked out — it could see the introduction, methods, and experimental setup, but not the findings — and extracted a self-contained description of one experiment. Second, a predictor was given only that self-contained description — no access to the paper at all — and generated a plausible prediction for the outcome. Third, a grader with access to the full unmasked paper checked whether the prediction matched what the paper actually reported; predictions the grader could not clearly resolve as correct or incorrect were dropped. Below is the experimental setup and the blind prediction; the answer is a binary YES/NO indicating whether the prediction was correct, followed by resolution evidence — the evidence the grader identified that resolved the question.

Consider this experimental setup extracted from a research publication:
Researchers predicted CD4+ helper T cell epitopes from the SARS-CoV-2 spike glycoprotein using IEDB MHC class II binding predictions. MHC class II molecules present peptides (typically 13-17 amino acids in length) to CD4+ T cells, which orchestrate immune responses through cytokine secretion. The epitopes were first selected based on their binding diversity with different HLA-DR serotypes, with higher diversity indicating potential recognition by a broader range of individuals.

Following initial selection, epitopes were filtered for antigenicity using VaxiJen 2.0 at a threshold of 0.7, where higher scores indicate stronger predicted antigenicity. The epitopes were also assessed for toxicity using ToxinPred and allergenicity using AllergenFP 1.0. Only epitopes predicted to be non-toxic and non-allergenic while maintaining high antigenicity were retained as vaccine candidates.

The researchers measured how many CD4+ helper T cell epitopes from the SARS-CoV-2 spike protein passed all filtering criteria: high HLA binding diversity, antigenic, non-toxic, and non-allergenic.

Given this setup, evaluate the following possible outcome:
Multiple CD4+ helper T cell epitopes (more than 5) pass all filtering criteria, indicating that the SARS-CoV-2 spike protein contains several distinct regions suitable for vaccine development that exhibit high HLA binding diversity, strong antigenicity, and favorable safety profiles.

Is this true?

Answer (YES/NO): YES